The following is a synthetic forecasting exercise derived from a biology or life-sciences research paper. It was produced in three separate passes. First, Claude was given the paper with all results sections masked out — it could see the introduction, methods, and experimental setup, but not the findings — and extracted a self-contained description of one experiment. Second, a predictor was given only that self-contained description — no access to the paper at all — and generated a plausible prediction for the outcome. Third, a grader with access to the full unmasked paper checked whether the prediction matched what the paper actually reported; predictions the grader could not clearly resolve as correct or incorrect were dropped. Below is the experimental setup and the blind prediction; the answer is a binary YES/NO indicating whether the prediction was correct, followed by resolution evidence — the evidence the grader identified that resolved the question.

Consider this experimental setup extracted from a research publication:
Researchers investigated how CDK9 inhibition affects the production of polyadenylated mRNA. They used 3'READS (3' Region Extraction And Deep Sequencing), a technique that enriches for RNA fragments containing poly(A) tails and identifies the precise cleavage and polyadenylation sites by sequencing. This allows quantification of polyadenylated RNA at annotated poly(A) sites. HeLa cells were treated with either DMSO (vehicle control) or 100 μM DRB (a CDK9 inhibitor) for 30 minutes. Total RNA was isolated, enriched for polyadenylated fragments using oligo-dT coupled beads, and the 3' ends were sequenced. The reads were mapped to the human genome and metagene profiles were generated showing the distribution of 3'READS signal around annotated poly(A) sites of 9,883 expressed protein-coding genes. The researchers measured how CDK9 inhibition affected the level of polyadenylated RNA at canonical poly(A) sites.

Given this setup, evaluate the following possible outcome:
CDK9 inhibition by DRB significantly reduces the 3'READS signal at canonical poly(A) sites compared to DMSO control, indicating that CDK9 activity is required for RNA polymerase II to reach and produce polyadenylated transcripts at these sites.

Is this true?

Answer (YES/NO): YES